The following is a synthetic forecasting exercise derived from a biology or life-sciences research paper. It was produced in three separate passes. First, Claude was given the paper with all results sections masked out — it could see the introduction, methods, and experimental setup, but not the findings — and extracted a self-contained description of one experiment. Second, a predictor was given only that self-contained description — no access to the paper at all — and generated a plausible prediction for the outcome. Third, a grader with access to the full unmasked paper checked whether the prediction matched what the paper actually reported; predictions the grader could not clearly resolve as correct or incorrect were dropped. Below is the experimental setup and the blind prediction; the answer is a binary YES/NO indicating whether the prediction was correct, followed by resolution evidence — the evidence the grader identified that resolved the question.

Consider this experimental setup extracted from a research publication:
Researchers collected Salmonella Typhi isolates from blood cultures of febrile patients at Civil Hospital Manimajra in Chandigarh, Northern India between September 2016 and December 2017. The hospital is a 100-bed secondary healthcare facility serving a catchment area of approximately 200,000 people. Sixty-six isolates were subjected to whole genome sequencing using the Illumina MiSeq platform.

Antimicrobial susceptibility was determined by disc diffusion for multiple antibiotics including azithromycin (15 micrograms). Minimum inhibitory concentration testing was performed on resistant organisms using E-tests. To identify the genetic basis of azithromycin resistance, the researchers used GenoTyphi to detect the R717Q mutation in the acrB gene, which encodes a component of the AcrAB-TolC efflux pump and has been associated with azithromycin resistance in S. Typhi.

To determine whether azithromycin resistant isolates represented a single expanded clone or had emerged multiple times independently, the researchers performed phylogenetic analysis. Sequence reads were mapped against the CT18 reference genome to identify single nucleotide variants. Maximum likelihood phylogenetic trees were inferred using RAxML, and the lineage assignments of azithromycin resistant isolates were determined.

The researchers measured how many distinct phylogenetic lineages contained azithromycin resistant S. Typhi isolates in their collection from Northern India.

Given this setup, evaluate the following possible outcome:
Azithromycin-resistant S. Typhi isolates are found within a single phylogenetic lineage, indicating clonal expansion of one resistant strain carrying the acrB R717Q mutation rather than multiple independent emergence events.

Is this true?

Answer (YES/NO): NO